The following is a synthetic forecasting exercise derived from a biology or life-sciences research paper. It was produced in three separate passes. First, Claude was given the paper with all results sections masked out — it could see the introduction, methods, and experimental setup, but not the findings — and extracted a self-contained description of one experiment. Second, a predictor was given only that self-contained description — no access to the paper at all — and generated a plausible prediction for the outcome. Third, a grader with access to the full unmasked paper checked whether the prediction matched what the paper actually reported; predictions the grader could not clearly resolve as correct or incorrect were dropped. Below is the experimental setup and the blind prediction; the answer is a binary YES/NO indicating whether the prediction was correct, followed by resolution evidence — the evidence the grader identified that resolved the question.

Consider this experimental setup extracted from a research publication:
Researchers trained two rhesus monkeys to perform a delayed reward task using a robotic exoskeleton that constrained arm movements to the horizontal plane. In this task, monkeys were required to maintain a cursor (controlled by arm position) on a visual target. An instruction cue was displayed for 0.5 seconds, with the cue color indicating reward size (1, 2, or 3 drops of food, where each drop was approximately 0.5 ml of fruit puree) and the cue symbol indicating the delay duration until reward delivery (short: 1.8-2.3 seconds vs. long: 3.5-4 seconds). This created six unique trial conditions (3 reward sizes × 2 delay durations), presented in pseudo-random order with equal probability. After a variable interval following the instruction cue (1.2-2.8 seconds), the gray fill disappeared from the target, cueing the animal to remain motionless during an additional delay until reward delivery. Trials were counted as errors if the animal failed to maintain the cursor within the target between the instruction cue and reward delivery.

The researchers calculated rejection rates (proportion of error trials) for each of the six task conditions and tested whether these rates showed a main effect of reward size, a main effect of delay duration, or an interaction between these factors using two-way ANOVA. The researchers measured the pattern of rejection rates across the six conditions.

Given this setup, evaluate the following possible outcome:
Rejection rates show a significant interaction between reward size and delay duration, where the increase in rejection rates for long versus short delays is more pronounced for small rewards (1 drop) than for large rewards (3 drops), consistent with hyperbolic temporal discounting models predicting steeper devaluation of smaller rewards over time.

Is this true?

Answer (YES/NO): YES